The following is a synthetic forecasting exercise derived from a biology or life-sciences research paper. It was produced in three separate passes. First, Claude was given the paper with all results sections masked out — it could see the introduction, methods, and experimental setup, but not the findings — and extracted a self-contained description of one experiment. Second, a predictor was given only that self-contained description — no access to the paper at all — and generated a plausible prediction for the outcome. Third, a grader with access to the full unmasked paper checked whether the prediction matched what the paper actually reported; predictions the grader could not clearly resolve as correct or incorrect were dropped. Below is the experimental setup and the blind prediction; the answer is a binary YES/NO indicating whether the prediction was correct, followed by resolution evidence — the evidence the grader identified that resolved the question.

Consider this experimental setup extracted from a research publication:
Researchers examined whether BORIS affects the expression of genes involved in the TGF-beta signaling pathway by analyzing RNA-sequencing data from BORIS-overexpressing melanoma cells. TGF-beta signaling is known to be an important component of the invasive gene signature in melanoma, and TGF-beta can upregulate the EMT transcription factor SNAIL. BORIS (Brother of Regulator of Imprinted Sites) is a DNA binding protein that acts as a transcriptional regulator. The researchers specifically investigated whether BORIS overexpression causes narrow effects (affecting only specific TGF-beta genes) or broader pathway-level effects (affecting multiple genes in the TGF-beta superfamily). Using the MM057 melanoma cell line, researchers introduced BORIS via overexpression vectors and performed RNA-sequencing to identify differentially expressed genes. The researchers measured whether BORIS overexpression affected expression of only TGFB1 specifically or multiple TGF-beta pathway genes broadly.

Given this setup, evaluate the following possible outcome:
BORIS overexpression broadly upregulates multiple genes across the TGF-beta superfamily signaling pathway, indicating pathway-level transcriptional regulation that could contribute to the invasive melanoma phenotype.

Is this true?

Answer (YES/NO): YES